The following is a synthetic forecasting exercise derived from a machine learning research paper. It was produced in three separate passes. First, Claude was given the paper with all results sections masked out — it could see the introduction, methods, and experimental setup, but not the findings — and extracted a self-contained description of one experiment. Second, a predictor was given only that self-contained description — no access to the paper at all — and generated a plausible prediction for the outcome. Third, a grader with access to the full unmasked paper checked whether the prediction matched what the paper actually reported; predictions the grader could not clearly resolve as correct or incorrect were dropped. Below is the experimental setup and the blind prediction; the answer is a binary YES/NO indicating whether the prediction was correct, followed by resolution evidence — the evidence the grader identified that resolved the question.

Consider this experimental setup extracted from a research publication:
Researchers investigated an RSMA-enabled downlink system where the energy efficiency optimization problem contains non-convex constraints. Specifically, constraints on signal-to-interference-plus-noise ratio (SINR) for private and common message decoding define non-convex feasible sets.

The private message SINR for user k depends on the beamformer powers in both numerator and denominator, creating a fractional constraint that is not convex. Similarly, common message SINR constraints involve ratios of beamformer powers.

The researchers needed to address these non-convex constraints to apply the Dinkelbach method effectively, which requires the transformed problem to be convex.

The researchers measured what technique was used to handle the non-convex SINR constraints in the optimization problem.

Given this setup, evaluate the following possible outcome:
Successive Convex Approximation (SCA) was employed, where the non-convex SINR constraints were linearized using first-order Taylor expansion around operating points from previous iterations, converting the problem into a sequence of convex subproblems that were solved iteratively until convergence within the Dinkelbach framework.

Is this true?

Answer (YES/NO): NO